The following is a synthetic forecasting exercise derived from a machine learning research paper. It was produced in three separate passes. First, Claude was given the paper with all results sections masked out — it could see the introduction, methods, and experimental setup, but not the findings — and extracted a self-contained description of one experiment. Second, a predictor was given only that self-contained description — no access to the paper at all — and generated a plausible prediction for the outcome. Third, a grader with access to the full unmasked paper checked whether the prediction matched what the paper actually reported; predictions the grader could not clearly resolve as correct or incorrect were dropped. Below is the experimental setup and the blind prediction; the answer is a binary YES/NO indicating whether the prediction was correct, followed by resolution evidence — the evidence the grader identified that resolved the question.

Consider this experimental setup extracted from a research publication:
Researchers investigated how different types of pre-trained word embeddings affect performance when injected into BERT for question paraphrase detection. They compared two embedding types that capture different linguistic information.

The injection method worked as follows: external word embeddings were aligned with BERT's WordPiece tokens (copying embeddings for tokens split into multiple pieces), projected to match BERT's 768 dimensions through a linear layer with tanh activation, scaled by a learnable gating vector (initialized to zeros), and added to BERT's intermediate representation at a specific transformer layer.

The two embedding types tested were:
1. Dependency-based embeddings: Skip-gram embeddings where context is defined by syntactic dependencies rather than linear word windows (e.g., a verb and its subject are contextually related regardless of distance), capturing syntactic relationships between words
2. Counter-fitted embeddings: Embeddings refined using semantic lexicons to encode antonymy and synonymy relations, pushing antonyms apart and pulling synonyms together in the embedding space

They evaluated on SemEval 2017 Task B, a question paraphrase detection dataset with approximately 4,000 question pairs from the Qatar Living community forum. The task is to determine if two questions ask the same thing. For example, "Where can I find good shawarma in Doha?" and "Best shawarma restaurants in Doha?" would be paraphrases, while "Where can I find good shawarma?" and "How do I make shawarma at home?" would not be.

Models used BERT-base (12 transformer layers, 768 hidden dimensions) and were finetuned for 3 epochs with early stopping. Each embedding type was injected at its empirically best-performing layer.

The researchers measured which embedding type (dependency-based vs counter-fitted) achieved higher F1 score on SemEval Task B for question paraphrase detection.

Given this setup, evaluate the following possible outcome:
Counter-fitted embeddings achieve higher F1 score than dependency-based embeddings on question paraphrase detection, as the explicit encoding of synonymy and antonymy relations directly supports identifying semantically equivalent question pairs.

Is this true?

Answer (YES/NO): YES